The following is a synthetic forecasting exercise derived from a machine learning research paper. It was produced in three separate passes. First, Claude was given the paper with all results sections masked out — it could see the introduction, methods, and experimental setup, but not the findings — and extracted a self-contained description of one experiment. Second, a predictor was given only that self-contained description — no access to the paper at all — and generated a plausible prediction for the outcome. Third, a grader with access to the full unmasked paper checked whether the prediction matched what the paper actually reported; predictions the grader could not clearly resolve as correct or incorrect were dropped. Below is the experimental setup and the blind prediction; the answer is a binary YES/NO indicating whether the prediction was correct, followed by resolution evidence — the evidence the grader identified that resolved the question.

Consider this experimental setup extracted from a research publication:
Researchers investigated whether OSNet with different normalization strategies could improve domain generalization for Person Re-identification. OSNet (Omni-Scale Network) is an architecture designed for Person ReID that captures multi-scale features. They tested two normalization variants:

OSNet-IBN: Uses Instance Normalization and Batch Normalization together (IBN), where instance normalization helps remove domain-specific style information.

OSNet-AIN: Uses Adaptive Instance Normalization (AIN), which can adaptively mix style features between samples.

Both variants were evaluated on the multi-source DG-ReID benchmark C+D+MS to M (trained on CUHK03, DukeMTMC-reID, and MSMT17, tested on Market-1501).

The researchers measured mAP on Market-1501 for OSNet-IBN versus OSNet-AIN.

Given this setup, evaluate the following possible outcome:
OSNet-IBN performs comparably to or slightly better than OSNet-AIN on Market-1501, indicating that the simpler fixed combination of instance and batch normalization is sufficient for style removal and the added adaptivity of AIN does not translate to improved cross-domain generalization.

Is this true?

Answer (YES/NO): NO